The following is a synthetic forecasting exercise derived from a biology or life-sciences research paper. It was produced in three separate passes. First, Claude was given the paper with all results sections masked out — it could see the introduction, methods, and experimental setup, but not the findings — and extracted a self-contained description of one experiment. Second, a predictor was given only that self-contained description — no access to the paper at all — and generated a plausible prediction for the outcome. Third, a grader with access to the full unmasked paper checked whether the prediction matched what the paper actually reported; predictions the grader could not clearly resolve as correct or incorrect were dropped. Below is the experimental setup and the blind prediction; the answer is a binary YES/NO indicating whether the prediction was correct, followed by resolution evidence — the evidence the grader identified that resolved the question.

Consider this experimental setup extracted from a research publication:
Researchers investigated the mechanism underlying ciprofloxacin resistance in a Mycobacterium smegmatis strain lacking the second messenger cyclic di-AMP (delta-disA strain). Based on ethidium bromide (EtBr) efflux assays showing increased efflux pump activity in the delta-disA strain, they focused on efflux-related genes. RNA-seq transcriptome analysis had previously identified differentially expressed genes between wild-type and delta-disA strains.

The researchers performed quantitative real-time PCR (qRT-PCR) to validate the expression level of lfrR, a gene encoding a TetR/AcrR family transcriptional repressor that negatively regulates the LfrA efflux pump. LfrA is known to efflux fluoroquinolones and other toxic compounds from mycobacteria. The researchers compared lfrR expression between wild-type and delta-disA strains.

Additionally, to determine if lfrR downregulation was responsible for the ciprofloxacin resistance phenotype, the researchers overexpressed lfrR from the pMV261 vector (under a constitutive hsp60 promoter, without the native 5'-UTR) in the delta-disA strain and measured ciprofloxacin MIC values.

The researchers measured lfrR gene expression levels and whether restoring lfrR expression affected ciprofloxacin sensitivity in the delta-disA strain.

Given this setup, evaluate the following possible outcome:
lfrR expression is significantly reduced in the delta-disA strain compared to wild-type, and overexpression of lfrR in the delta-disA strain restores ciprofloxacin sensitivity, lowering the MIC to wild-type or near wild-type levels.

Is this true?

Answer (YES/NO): YES